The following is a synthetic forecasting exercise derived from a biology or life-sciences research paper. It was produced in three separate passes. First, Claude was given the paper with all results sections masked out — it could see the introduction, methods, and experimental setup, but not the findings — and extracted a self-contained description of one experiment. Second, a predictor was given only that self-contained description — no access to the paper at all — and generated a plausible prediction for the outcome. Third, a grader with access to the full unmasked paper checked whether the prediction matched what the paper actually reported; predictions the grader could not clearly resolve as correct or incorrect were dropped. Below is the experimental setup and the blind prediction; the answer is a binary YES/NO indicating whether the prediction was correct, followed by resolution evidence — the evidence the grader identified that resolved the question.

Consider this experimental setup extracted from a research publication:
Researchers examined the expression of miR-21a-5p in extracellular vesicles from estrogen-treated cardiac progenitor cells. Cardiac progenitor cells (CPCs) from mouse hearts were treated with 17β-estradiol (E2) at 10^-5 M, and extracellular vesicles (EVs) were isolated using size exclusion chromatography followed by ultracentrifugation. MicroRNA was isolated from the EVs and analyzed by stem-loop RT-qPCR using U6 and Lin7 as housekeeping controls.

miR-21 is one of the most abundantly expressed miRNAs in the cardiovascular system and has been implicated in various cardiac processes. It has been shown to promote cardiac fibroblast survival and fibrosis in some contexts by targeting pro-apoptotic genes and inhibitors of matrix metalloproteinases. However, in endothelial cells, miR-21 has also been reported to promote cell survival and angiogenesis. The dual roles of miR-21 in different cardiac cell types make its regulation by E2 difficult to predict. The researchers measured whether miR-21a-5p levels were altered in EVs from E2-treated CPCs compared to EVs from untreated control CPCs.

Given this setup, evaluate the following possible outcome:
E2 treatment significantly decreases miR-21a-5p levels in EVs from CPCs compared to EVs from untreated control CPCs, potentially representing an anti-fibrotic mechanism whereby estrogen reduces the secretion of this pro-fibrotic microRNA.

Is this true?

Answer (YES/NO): NO